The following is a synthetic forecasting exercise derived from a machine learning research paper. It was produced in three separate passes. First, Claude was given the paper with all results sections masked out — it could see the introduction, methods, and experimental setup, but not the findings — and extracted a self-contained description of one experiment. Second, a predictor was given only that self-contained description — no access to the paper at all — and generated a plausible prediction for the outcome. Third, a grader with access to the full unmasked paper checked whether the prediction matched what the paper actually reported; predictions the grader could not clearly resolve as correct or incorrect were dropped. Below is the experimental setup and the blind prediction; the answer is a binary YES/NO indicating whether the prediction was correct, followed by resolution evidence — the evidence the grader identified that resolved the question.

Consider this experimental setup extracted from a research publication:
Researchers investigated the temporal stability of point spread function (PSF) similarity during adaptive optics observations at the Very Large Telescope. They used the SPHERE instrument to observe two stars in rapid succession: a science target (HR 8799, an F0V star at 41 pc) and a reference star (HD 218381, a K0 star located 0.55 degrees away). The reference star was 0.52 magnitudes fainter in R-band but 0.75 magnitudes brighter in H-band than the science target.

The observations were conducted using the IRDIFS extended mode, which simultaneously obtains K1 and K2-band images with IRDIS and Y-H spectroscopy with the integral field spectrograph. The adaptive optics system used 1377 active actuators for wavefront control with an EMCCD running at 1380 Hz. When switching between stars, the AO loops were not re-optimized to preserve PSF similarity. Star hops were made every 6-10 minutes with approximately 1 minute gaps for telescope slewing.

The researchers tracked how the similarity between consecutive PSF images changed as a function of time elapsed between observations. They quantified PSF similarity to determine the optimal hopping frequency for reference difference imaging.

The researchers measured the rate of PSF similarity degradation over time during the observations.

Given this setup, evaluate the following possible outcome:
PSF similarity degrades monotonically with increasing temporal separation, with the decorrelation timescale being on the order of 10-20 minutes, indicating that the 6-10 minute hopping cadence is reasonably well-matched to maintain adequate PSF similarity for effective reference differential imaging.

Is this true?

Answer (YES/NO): YES